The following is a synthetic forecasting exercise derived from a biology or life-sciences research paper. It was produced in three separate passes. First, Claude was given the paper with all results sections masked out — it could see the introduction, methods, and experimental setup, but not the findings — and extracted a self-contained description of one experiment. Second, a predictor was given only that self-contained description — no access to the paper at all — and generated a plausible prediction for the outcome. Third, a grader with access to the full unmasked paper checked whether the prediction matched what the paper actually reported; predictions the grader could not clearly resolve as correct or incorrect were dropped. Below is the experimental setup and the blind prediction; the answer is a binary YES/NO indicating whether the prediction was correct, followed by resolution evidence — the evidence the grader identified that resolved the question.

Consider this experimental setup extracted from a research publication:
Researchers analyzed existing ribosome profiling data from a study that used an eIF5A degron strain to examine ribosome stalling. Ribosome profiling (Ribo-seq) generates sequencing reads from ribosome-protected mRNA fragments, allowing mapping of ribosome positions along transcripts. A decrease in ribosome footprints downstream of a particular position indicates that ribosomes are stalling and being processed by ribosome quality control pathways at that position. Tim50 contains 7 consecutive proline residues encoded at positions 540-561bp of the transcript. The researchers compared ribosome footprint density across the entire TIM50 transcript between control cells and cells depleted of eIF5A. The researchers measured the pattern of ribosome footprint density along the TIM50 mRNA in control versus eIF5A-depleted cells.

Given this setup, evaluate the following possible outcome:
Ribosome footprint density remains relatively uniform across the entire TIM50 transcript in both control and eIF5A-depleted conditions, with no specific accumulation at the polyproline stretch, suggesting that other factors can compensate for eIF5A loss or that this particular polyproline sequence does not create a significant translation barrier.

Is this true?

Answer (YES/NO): NO